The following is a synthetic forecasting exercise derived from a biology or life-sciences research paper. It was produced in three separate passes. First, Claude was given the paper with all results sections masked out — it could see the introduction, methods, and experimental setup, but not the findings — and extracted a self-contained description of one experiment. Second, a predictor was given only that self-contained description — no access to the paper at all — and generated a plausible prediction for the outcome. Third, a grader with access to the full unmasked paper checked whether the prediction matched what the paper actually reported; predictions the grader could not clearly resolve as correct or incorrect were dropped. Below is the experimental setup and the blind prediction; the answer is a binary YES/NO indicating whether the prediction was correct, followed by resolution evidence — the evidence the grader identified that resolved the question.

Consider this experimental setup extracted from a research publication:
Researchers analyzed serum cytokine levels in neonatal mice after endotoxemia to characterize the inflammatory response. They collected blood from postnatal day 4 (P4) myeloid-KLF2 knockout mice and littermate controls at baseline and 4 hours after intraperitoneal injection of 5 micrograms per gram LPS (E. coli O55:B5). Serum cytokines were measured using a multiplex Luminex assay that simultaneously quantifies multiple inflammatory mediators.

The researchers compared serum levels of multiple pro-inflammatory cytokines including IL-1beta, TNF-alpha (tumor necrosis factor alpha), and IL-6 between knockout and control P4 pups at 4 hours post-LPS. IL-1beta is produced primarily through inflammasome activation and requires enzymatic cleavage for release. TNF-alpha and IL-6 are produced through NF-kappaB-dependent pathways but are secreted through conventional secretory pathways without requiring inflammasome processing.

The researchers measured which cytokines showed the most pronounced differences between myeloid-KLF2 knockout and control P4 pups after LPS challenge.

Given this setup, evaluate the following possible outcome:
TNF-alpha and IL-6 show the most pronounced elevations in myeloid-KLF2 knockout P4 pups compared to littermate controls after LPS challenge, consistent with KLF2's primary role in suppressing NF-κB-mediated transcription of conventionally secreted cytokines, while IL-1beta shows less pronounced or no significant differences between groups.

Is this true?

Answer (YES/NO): NO